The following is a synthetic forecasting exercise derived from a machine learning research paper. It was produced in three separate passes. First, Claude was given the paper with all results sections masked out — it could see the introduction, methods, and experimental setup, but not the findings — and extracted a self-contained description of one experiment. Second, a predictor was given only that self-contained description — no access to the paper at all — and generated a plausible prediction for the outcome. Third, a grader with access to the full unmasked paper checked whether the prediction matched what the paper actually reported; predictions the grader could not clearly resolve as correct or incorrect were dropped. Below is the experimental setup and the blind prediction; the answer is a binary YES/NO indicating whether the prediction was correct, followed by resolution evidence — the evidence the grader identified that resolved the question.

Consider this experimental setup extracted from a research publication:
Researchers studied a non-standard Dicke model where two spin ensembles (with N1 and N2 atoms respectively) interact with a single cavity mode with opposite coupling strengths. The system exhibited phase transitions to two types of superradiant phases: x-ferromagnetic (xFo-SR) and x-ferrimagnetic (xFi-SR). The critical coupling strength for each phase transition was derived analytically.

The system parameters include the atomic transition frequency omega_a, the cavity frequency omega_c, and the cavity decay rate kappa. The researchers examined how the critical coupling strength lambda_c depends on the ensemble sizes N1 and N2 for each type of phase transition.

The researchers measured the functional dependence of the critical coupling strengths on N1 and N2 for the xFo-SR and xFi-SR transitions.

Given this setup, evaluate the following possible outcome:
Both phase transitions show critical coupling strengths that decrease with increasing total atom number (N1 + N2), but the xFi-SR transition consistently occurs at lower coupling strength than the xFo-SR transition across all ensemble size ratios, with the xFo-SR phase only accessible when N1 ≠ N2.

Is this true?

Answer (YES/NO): NO